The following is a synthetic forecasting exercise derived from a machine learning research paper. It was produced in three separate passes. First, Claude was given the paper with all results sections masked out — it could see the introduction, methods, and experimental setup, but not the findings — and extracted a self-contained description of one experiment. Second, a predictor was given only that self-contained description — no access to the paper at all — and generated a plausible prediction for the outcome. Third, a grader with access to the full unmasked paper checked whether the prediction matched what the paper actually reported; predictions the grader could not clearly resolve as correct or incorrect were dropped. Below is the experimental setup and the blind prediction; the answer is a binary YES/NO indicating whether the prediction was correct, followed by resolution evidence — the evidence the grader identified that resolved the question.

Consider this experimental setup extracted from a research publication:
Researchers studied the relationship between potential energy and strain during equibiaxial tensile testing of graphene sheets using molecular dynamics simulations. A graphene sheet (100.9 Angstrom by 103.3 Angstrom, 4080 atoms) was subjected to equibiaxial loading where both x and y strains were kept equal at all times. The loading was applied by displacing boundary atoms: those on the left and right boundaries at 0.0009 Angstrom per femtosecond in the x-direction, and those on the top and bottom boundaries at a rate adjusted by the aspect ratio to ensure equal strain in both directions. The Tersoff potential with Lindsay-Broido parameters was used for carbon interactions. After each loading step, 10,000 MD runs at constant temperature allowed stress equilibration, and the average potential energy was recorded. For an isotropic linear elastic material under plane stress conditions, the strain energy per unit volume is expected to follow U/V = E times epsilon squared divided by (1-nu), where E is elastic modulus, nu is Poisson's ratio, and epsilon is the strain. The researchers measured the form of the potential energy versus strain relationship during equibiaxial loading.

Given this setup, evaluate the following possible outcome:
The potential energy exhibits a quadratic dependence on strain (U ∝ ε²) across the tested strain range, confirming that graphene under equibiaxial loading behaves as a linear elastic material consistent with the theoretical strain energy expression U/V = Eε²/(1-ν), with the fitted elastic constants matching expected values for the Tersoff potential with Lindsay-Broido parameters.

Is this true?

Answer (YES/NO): YES